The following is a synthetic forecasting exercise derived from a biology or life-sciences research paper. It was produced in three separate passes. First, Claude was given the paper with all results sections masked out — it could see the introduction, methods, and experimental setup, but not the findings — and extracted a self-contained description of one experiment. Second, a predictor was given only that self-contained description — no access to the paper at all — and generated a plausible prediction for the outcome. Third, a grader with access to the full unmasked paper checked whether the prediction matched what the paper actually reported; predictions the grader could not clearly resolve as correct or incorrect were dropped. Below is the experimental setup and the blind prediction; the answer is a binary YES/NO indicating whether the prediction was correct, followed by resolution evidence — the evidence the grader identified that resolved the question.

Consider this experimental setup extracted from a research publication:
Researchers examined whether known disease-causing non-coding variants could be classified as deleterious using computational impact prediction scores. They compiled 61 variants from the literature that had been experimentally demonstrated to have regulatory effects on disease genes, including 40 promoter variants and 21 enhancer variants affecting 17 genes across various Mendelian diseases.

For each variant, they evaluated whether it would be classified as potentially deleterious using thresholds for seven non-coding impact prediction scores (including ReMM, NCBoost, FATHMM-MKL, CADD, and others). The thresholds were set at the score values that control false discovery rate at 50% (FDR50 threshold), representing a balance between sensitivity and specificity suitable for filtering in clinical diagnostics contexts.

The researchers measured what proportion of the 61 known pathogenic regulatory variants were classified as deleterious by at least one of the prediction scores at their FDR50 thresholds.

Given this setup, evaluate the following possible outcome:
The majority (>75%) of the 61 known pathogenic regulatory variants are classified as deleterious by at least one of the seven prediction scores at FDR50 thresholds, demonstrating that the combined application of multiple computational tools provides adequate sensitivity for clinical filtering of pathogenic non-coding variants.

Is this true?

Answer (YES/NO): YES